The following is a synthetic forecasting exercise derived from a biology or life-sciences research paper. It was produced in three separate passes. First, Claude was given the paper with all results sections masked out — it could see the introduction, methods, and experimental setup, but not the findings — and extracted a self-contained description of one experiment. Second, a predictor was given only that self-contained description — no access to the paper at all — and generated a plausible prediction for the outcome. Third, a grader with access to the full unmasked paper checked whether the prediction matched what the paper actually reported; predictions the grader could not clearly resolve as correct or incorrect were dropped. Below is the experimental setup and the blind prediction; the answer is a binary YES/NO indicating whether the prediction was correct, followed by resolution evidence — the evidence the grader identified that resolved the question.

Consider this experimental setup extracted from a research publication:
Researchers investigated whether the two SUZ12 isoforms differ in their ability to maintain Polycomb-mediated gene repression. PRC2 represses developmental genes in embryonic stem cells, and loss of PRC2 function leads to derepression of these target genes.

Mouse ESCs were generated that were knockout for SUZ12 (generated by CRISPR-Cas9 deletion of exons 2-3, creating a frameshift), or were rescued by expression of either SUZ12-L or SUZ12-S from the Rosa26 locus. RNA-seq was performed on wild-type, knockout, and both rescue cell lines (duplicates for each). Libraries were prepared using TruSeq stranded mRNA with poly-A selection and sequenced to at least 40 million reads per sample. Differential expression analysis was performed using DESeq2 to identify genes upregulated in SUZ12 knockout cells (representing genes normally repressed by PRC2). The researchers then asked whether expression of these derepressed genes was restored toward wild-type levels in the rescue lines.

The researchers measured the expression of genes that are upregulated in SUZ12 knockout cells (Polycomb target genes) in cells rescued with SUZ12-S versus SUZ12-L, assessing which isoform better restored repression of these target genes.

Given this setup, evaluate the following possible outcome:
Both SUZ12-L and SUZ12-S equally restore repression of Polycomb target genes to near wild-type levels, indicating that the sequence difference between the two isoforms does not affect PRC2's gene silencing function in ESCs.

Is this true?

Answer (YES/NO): NO